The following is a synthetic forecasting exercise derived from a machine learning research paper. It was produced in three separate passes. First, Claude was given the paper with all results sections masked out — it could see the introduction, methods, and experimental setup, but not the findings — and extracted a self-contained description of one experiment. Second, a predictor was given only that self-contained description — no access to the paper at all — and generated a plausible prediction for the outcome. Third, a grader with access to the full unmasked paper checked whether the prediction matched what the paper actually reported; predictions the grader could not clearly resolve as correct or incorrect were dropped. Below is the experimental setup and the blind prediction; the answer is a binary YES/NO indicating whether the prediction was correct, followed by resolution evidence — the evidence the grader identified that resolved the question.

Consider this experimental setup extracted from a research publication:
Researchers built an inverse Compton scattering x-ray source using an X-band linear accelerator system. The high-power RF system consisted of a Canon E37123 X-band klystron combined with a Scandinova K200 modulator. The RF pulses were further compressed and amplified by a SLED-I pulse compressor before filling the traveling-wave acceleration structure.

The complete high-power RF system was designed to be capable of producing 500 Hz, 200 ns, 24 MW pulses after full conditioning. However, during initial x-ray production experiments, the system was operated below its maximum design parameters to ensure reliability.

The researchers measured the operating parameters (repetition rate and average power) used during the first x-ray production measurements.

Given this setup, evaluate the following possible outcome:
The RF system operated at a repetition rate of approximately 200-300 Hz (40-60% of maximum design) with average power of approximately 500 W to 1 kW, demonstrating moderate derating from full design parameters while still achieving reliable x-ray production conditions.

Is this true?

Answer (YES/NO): NO